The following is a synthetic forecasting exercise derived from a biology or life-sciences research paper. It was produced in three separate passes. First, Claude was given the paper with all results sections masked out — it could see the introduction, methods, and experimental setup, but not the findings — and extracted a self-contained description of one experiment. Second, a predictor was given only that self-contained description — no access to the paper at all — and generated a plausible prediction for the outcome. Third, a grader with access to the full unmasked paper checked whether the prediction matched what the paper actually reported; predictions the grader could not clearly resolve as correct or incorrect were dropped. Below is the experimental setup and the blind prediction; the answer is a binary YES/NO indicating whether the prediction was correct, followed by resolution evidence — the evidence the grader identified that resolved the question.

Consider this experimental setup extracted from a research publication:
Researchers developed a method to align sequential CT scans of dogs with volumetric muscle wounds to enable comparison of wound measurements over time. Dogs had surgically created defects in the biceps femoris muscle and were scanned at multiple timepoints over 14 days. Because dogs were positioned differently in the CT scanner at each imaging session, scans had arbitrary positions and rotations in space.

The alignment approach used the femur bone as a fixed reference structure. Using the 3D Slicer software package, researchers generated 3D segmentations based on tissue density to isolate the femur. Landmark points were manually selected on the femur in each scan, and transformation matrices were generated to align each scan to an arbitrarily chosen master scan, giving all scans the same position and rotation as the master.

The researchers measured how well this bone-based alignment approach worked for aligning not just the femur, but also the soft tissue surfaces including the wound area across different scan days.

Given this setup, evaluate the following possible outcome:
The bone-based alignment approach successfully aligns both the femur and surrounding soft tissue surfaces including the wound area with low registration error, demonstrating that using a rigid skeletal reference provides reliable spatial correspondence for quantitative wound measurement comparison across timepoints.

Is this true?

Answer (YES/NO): NO